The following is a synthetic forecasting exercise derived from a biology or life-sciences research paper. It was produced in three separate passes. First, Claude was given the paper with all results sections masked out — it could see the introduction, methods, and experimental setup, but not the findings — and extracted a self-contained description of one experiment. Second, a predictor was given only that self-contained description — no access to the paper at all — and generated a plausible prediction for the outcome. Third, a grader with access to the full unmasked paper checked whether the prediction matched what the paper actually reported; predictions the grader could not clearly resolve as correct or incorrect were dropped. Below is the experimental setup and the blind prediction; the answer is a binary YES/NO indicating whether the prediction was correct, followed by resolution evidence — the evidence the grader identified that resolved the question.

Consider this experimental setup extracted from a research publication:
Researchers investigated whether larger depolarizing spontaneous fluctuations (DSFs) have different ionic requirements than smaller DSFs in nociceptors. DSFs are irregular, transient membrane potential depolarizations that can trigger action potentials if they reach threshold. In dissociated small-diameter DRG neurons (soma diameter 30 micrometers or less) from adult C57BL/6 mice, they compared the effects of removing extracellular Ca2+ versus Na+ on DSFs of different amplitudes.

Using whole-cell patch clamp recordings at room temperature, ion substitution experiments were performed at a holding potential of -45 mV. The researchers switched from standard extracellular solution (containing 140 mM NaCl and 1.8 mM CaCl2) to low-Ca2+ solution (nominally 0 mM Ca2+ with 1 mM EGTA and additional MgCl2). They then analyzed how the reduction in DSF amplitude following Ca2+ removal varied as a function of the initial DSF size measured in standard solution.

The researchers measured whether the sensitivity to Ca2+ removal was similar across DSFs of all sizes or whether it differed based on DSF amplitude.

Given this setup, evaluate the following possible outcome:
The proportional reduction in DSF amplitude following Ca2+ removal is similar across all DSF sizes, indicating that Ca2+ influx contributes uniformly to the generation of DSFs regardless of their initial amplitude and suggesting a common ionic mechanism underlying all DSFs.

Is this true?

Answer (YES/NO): NO